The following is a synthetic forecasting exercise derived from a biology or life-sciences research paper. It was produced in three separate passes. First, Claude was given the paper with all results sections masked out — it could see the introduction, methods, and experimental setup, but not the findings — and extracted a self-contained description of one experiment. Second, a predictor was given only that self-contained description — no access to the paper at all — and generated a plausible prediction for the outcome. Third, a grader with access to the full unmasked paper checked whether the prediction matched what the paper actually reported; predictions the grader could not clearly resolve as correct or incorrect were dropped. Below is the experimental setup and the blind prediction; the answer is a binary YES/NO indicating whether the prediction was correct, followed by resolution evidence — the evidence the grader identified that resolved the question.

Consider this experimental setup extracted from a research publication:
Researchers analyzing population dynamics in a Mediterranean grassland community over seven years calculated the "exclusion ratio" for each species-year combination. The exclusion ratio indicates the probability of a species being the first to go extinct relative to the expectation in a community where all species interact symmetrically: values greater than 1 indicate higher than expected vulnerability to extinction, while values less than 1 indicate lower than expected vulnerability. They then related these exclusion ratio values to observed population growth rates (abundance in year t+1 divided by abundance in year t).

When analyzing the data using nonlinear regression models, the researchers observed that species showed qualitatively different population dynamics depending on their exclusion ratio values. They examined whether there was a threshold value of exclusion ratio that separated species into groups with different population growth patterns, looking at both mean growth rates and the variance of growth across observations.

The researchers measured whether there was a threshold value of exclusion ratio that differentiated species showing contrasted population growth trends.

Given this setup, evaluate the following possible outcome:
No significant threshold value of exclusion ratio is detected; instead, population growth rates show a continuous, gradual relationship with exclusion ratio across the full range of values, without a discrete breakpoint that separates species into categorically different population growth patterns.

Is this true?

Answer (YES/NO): NO